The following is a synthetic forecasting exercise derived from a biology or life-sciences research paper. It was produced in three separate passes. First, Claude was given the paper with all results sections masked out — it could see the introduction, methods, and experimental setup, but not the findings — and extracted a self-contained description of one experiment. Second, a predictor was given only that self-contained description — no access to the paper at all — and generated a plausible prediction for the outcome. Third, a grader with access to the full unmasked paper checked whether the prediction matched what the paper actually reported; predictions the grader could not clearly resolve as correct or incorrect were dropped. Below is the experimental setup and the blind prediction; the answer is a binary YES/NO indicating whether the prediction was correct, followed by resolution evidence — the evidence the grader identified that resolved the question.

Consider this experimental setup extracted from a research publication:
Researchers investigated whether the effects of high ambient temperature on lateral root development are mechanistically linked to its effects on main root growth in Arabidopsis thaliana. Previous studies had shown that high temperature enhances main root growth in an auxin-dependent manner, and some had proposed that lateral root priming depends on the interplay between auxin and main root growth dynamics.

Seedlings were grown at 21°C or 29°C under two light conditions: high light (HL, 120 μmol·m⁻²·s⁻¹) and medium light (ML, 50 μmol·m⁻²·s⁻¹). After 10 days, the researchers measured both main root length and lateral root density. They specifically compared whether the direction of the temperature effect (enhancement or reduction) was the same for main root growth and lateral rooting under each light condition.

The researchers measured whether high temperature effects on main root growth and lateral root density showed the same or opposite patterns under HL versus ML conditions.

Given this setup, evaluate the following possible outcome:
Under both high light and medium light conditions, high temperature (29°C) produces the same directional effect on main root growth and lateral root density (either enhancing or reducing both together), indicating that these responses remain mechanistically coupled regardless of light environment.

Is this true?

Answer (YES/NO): NO